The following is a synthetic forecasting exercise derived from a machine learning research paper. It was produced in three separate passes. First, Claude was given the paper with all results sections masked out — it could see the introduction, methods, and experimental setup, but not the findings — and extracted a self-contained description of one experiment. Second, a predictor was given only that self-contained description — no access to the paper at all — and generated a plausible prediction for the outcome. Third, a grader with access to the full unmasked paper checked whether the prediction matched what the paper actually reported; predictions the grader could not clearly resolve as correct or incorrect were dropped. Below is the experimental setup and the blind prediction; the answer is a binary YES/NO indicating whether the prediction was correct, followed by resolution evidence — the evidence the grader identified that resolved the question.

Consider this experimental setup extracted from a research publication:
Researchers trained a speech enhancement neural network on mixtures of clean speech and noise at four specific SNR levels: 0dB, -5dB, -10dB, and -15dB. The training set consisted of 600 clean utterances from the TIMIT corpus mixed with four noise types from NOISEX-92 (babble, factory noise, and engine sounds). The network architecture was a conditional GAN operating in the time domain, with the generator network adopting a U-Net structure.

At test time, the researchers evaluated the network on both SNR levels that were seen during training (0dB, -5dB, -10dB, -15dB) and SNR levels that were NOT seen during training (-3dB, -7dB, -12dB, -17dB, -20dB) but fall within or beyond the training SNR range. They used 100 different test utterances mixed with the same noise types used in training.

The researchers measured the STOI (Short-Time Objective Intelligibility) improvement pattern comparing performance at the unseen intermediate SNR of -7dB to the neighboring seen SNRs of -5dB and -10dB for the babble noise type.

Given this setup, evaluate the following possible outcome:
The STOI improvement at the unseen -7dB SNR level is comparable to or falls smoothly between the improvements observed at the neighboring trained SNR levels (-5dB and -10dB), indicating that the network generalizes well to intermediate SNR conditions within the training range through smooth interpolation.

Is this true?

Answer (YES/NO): YES